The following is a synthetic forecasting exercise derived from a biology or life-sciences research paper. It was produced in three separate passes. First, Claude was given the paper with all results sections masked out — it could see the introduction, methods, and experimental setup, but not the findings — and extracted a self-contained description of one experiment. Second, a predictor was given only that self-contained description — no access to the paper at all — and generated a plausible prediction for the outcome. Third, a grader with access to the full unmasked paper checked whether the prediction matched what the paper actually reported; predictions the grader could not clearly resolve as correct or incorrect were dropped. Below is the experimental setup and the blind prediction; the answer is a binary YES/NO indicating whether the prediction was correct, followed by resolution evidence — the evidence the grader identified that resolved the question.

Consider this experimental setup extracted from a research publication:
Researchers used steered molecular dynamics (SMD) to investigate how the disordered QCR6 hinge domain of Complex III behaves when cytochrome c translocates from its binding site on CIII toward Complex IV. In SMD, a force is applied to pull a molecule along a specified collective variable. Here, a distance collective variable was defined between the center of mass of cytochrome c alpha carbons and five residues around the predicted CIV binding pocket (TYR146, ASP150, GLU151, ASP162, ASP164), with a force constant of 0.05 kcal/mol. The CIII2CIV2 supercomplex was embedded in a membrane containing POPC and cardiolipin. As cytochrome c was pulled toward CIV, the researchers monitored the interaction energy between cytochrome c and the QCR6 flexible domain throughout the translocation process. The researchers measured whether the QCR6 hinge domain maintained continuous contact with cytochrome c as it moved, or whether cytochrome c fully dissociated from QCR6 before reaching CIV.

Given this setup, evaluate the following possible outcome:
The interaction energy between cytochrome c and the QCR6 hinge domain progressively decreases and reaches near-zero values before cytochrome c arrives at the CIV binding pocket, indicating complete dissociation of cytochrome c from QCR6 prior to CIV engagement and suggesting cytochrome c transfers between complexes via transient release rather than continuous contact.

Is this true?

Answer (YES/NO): NO